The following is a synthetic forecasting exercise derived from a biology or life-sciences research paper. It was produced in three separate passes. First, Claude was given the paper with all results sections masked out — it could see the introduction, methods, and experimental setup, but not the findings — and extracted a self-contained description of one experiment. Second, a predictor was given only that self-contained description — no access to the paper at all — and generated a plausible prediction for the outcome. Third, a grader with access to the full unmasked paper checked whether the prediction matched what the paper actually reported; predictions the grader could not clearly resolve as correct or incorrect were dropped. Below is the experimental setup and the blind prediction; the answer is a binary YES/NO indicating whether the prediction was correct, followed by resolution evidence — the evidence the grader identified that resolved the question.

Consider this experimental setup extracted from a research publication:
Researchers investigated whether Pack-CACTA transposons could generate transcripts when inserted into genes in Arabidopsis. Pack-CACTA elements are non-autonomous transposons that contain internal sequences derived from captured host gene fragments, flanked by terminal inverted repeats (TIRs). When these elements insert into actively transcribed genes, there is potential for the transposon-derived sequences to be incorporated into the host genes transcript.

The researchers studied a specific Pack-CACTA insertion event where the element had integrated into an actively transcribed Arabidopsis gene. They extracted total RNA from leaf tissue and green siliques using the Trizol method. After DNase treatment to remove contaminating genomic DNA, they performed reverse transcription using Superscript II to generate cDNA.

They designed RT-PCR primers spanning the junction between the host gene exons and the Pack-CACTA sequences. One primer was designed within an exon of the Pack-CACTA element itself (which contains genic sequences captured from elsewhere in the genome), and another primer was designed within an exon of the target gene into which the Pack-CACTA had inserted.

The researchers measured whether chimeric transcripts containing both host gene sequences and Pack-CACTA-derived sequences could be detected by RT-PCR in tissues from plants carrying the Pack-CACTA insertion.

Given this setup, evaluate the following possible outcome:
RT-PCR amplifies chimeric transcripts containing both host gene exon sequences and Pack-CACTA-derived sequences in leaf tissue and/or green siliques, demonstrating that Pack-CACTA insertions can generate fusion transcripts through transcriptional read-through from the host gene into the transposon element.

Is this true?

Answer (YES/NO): YES